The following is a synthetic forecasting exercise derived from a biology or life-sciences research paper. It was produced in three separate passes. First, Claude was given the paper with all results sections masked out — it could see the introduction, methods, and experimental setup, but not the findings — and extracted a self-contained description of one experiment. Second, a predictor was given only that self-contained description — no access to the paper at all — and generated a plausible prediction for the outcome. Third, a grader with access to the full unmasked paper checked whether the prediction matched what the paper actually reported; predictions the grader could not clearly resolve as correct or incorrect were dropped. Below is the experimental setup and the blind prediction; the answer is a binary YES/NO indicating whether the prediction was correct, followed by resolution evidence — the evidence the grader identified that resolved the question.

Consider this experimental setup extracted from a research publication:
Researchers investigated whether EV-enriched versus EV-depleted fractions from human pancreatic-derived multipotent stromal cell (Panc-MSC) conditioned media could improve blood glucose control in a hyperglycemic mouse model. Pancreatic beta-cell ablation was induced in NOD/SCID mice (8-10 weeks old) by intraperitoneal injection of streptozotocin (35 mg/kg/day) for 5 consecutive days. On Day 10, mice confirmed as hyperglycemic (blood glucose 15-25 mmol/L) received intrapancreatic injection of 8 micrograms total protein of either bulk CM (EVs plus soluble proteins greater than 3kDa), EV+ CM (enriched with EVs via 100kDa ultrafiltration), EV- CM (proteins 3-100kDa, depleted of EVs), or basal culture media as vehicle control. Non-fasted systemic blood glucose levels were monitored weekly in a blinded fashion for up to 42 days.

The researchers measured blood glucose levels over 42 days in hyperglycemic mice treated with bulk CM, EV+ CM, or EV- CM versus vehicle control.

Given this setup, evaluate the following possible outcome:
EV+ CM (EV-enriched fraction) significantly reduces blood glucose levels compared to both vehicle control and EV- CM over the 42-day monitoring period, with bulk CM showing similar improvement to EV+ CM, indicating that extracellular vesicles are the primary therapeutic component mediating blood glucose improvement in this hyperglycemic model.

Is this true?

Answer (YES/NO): NO